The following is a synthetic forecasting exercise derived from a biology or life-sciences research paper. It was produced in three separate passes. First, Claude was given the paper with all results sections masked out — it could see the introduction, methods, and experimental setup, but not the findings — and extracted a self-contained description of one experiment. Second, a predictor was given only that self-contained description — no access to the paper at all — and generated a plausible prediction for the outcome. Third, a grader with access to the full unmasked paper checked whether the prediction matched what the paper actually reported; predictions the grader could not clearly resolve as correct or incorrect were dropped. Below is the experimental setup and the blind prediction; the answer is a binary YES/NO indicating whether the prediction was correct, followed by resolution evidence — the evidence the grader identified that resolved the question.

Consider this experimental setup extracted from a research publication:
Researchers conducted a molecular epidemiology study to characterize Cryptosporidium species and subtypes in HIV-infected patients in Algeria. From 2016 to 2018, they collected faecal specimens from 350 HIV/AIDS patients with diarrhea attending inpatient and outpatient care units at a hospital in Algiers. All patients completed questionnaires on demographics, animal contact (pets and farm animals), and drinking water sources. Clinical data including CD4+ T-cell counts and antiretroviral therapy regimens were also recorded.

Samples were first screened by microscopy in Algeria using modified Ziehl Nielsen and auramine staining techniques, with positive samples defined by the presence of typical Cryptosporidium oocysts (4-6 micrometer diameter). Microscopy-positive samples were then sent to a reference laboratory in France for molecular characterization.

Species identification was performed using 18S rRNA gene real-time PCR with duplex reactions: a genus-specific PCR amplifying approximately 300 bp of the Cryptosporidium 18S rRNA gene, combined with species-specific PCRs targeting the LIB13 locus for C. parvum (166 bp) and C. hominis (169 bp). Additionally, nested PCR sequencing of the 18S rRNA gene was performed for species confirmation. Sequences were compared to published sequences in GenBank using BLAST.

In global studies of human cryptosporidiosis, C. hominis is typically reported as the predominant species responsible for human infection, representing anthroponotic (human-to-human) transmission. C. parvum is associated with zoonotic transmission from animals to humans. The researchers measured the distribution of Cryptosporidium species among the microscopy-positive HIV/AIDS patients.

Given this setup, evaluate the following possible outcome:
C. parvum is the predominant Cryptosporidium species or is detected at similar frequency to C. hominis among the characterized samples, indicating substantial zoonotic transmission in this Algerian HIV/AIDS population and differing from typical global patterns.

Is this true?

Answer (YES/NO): YES